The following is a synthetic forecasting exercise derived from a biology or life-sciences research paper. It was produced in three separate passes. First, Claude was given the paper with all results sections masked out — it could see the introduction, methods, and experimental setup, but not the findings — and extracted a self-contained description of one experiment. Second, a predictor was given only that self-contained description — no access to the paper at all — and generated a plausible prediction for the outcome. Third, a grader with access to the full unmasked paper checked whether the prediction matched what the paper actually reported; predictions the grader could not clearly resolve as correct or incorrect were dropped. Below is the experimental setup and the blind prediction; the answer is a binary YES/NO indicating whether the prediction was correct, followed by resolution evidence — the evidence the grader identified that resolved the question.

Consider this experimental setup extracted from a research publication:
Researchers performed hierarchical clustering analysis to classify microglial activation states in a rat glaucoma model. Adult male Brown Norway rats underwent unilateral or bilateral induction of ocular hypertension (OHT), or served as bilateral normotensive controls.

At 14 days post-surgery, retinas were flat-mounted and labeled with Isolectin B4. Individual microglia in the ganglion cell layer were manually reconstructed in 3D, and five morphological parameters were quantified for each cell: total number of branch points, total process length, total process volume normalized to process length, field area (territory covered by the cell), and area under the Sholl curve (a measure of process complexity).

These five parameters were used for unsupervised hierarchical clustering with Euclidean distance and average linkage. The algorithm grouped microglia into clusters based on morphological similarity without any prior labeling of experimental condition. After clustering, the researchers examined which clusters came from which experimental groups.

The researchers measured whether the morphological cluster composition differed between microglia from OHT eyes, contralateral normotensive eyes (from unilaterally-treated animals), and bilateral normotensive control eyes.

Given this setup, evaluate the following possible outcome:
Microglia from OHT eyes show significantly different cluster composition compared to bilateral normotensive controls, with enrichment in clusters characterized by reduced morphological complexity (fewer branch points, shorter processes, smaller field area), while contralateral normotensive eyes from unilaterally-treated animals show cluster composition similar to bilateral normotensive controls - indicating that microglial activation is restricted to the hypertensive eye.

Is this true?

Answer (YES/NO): NO